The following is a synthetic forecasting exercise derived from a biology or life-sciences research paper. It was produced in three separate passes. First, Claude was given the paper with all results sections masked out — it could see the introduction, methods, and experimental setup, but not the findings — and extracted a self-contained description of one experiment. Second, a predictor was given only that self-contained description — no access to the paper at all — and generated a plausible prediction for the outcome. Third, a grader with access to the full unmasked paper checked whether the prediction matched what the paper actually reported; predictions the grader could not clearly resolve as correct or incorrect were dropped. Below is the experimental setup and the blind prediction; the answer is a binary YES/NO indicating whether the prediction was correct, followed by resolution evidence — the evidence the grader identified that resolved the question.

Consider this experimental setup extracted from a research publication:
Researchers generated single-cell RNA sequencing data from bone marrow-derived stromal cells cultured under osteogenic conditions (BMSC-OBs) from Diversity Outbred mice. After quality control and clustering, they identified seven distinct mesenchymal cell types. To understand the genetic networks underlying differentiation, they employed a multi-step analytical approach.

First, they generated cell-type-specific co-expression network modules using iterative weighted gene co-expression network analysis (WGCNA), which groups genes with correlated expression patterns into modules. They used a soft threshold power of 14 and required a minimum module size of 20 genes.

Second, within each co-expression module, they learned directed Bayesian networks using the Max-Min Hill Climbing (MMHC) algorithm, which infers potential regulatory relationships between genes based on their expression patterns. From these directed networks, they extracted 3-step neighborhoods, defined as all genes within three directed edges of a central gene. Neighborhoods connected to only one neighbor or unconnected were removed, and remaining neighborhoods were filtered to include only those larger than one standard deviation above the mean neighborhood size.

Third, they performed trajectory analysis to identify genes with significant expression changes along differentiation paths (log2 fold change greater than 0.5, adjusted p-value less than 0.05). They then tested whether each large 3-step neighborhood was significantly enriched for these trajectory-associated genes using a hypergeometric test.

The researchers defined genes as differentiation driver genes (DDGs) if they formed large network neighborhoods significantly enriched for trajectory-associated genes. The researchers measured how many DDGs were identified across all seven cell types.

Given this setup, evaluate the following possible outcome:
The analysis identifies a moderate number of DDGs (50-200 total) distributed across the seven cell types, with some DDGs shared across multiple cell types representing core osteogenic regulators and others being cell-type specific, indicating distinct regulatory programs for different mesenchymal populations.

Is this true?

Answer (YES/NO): NO